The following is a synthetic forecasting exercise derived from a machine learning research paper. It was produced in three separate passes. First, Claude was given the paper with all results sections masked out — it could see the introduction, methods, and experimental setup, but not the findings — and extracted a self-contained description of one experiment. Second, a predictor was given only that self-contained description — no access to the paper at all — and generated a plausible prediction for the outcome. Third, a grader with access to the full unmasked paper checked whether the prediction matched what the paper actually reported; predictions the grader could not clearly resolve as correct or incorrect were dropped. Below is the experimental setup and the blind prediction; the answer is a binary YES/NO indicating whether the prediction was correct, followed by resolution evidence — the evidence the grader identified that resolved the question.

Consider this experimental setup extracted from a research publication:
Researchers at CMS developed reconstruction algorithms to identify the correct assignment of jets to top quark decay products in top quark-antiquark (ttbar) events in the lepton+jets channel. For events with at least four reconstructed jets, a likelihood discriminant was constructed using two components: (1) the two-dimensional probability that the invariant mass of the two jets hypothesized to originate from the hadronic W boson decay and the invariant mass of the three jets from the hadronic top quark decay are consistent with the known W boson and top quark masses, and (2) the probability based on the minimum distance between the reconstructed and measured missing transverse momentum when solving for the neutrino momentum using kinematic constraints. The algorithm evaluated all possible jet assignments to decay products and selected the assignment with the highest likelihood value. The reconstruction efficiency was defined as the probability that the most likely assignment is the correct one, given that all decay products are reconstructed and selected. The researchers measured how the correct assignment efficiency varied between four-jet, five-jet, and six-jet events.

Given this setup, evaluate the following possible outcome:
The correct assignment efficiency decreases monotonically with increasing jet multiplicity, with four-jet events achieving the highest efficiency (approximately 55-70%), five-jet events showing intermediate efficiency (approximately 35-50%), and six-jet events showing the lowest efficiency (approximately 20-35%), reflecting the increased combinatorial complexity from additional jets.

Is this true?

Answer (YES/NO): NO